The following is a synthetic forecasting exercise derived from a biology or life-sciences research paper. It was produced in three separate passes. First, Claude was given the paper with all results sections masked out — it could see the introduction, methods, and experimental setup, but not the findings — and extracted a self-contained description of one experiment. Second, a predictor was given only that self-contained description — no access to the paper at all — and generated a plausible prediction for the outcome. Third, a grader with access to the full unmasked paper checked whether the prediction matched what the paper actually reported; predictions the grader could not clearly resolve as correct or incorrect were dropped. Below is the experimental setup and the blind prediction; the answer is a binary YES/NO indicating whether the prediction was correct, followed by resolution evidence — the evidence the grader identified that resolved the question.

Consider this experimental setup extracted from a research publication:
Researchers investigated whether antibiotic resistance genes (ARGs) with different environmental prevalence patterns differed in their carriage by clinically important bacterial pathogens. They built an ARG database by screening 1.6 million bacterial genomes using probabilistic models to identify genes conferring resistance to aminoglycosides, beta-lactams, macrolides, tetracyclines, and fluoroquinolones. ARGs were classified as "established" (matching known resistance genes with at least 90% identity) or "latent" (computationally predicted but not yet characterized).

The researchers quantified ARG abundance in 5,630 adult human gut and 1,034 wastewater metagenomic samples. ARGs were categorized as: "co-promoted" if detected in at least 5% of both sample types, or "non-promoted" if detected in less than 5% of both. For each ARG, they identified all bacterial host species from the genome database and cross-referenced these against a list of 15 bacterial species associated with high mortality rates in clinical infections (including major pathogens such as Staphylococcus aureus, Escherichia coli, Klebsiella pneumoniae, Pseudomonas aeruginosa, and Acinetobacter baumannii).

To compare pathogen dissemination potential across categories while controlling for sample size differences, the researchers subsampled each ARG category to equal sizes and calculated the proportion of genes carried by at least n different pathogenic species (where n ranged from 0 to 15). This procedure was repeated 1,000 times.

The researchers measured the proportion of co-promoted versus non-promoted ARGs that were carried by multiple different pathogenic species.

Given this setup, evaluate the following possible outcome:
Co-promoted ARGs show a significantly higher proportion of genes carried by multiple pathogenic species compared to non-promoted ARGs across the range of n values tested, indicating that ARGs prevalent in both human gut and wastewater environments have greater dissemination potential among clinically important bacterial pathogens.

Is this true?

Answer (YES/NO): YES